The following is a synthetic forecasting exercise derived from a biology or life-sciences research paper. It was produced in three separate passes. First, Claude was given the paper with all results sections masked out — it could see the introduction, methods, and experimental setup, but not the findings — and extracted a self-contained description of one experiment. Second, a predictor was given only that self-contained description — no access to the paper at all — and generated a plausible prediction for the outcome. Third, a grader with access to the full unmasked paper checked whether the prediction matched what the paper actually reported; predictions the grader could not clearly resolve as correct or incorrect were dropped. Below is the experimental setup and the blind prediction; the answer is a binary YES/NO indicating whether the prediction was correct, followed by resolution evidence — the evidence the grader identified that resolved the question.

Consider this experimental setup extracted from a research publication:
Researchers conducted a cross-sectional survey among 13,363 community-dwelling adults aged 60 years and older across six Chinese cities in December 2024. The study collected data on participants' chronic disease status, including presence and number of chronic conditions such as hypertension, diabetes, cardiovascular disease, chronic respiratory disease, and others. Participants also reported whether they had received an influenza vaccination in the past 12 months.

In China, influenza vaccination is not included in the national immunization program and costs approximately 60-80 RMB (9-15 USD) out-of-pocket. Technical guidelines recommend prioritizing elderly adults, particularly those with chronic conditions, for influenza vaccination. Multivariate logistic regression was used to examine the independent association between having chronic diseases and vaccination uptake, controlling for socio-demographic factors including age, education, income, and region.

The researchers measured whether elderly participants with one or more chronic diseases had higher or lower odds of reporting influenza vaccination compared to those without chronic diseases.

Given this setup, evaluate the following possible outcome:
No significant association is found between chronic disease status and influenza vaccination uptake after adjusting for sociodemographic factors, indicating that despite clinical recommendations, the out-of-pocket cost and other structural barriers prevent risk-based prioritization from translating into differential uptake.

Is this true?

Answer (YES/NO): NO